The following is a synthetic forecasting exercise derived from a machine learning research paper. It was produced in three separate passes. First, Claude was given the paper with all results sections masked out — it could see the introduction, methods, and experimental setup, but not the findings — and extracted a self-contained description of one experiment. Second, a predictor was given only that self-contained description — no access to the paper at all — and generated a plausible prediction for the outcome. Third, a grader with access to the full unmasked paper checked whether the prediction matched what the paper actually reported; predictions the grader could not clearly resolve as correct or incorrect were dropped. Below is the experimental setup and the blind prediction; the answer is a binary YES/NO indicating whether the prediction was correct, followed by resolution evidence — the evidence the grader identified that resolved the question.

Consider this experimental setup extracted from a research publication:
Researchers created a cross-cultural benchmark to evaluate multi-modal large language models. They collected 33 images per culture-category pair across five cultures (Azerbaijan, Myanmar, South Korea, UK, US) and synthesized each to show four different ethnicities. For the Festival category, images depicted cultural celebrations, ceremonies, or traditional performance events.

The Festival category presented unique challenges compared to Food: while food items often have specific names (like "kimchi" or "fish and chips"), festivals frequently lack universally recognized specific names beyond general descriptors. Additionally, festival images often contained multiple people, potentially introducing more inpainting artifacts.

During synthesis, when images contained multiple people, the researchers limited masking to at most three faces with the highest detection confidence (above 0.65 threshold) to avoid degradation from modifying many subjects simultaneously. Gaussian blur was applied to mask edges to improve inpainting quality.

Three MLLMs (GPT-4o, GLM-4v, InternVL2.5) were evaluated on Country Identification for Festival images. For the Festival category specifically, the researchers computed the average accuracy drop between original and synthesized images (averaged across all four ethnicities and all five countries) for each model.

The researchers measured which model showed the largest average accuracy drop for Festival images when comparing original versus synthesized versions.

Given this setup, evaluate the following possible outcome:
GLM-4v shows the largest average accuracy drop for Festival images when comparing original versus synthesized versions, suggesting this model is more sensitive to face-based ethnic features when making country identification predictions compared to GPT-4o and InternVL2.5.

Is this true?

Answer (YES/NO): NO